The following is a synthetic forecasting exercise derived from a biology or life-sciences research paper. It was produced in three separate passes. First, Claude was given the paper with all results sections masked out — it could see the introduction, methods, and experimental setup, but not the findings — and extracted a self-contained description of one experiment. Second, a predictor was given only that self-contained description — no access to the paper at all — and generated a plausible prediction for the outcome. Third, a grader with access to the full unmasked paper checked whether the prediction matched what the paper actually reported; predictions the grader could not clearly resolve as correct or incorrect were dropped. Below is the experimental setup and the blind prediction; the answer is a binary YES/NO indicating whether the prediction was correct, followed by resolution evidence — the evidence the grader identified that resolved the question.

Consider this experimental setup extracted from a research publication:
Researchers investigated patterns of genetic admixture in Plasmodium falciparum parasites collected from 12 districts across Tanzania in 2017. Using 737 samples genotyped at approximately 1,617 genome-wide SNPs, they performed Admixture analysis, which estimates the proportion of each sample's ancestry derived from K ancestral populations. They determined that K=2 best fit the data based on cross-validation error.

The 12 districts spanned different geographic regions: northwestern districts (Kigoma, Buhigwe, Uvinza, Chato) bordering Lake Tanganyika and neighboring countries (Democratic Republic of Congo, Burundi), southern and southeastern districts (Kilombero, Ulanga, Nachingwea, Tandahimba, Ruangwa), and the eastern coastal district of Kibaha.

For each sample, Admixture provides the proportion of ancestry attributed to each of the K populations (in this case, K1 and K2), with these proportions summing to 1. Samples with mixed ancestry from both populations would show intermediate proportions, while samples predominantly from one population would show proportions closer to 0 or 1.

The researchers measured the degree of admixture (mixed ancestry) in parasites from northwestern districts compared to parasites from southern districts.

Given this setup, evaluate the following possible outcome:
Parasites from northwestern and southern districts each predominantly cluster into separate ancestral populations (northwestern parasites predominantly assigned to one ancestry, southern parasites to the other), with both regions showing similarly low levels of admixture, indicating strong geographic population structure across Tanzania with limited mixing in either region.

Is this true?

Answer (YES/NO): NO